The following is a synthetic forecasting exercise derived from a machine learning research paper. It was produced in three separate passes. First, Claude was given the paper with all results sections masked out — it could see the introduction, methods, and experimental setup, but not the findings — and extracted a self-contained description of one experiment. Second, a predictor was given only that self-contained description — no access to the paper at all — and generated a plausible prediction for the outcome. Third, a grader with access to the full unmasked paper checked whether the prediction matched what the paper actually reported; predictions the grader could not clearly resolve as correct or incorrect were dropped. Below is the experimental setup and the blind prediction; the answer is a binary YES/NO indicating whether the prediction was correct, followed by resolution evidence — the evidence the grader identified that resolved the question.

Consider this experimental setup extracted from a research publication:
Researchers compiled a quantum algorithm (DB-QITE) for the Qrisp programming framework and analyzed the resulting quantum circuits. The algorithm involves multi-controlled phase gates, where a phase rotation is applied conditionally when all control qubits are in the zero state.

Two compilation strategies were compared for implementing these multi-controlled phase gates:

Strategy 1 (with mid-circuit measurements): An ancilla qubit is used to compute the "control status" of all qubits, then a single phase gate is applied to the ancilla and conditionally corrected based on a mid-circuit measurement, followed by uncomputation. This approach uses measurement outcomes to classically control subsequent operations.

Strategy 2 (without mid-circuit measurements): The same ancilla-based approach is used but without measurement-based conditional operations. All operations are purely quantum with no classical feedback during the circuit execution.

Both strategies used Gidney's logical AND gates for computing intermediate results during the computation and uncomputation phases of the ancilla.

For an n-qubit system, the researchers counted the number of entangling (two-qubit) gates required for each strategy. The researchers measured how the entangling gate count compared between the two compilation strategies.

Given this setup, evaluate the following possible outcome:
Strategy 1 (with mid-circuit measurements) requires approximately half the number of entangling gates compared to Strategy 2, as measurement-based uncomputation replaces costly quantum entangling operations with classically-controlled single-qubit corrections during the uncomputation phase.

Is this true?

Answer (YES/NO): NO